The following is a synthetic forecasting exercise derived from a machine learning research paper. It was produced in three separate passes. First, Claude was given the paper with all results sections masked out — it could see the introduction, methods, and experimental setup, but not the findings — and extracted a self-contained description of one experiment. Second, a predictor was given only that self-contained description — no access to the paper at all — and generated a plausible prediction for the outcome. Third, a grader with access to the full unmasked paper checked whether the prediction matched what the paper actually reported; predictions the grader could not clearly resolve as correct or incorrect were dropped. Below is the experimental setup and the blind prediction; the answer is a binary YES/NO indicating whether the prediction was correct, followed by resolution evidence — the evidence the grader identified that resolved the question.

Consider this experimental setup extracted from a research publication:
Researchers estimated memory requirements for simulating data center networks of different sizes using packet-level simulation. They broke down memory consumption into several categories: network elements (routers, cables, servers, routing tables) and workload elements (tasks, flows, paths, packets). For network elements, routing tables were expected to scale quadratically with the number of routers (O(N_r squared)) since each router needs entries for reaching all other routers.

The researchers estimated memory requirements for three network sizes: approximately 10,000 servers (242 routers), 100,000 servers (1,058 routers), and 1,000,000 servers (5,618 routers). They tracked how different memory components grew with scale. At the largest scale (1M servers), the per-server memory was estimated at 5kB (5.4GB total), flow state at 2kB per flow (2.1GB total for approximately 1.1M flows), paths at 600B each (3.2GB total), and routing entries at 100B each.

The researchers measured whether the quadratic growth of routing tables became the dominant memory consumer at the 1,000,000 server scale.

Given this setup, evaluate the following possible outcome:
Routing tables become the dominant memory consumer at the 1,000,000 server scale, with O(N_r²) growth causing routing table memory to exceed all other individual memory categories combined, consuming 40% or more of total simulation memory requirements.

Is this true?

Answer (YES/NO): NO